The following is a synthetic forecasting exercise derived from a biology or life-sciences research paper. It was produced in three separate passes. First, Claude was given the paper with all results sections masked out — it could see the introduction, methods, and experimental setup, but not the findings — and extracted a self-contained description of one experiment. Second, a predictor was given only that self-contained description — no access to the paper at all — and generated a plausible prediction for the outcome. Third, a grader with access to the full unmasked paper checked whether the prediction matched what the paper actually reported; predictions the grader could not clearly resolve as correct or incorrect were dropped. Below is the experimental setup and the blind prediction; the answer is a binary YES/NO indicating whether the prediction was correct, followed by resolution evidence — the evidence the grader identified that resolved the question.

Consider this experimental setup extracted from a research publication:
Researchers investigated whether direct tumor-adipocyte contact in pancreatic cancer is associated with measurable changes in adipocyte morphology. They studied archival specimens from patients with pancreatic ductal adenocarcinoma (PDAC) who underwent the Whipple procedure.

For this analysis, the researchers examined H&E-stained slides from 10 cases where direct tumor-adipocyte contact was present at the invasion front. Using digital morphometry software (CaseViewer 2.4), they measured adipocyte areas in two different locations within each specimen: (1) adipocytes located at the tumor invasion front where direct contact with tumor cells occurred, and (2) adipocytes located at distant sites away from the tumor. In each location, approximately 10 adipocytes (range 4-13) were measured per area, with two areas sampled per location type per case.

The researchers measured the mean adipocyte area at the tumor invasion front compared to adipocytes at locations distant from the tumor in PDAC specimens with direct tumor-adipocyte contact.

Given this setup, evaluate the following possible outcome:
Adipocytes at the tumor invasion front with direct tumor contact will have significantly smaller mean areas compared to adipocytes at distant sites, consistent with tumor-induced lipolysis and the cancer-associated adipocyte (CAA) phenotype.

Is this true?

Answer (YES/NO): YES